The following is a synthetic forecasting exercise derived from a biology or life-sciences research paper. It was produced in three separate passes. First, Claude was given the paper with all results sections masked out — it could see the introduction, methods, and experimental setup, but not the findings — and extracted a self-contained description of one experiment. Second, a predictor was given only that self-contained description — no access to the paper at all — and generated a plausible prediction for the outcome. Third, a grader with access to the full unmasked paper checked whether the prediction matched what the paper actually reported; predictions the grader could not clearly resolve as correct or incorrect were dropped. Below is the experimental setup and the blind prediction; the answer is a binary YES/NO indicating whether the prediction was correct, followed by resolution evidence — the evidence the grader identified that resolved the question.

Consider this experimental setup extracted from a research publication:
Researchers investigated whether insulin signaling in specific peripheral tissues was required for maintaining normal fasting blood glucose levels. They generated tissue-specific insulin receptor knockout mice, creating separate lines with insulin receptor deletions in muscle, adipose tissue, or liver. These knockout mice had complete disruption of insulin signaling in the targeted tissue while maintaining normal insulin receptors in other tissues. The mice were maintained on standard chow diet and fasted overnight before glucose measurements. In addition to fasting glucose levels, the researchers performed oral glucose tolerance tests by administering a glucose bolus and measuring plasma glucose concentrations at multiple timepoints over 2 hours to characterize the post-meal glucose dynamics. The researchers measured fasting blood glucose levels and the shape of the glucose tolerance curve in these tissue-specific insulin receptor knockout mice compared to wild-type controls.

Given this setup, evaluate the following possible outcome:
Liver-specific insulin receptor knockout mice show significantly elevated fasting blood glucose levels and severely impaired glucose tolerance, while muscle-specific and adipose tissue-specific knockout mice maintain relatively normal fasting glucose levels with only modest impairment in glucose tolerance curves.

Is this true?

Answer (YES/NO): NO